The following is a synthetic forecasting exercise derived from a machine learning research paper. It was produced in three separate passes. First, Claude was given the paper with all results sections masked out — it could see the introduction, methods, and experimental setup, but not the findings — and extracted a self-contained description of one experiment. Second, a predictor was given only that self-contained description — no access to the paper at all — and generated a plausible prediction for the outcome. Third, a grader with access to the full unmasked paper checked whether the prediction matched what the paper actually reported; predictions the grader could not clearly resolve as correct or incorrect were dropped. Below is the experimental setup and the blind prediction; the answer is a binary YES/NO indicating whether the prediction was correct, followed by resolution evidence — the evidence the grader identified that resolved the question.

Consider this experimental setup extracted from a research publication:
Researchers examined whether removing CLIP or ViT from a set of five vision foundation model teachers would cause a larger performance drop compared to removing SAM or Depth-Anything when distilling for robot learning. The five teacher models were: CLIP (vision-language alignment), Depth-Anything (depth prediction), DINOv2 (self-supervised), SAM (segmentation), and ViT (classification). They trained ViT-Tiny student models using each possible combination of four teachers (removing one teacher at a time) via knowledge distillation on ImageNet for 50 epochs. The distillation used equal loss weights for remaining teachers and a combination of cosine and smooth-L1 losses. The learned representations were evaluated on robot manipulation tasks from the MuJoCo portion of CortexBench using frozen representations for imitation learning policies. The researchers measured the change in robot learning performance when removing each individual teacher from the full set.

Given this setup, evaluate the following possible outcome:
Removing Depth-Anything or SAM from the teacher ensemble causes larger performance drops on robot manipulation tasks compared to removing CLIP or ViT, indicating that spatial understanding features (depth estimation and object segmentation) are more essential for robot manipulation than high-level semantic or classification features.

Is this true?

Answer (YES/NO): NO